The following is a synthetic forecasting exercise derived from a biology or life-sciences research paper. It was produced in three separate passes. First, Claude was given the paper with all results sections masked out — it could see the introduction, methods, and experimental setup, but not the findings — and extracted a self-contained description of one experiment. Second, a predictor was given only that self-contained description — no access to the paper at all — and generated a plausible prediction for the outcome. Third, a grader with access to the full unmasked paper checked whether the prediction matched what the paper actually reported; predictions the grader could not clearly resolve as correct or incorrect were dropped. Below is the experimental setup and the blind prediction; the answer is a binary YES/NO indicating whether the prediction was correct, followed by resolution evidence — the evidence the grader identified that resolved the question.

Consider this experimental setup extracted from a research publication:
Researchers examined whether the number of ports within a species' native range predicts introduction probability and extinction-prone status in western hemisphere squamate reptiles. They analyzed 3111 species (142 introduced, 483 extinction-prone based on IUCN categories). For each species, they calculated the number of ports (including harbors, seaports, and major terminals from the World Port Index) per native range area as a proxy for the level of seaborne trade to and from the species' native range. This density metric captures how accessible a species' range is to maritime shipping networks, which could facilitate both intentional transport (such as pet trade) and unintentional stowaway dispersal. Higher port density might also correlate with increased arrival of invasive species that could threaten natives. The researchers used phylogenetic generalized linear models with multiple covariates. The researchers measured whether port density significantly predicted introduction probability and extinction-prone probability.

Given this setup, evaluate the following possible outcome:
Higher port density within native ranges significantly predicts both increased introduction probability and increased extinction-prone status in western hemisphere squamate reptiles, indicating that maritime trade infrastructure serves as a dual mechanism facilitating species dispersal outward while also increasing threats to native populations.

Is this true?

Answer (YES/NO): NO